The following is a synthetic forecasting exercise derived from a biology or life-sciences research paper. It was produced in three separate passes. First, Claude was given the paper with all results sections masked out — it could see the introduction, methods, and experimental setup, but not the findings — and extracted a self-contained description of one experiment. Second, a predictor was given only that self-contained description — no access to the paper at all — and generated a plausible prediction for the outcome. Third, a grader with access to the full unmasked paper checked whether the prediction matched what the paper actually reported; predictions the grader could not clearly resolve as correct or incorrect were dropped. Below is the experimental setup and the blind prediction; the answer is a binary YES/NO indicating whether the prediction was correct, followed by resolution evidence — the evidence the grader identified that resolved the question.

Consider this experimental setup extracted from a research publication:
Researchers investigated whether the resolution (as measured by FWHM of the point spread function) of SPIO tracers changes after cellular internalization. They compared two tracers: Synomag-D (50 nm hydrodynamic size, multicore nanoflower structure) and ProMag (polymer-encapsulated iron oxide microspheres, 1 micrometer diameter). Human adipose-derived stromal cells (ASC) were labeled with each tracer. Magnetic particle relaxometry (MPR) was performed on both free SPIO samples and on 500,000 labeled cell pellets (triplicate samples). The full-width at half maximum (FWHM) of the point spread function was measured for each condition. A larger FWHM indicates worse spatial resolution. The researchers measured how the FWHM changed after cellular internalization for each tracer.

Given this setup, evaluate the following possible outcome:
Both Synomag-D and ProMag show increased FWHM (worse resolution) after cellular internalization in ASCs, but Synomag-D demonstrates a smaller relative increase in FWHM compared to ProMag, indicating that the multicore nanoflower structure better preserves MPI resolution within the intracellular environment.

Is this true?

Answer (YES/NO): NO